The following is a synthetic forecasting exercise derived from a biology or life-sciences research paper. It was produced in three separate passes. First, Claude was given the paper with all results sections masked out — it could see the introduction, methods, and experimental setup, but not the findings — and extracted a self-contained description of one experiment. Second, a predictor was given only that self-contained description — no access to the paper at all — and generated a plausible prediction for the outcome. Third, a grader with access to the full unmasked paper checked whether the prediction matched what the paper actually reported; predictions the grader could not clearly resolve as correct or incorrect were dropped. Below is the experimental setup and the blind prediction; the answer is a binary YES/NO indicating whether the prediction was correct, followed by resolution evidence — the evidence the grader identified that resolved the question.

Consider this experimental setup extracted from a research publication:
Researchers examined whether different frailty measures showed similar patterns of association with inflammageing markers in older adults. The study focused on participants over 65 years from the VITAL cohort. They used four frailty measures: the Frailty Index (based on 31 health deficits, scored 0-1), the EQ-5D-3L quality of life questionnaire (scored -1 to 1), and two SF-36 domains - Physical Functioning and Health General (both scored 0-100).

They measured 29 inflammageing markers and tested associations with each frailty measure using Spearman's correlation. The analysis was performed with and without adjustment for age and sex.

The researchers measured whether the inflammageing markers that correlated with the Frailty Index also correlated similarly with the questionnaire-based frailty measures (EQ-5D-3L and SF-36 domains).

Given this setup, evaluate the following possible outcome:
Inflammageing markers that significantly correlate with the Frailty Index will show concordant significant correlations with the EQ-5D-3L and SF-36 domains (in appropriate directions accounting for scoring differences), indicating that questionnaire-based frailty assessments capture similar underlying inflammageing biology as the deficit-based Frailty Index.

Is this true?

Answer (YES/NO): NO